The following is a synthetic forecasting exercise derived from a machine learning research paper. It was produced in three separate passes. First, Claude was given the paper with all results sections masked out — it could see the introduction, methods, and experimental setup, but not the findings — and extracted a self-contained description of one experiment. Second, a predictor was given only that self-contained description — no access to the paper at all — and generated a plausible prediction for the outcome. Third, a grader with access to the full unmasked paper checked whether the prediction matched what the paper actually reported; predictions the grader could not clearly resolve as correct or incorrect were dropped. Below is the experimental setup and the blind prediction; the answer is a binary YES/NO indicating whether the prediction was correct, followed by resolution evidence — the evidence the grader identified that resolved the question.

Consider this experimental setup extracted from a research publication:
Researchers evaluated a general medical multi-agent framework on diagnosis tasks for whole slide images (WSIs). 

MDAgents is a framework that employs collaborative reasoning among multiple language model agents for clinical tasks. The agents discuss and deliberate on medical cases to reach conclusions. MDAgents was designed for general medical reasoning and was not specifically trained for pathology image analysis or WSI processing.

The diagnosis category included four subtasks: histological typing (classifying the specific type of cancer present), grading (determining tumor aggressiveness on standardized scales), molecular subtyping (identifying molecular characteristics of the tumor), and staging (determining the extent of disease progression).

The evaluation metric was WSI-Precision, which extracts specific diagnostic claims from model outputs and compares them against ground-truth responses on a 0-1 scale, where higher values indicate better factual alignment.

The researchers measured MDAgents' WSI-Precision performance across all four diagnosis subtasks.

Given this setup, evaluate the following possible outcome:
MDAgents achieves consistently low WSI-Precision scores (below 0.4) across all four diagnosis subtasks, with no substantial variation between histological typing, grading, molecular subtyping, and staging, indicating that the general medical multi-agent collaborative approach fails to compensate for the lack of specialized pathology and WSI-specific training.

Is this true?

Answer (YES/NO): NO